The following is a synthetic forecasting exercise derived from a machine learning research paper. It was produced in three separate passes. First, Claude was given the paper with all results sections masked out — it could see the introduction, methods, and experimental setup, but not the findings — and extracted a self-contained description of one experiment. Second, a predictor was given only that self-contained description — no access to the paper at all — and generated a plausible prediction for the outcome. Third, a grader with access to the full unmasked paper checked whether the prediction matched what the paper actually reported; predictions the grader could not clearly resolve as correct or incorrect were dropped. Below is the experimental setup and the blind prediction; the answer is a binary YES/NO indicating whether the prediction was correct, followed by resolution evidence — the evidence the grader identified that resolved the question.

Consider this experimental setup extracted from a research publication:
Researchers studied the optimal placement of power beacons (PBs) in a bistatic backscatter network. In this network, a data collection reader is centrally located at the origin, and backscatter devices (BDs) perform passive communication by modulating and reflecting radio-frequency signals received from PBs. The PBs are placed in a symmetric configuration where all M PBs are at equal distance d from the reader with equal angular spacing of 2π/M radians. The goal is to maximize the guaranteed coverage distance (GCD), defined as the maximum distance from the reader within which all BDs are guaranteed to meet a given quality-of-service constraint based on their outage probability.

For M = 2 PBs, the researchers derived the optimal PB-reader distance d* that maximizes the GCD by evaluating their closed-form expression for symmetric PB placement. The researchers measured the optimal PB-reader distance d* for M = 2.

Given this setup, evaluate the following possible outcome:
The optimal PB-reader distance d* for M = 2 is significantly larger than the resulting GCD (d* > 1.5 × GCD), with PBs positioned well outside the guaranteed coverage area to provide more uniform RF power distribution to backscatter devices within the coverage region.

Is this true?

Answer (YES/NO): NO